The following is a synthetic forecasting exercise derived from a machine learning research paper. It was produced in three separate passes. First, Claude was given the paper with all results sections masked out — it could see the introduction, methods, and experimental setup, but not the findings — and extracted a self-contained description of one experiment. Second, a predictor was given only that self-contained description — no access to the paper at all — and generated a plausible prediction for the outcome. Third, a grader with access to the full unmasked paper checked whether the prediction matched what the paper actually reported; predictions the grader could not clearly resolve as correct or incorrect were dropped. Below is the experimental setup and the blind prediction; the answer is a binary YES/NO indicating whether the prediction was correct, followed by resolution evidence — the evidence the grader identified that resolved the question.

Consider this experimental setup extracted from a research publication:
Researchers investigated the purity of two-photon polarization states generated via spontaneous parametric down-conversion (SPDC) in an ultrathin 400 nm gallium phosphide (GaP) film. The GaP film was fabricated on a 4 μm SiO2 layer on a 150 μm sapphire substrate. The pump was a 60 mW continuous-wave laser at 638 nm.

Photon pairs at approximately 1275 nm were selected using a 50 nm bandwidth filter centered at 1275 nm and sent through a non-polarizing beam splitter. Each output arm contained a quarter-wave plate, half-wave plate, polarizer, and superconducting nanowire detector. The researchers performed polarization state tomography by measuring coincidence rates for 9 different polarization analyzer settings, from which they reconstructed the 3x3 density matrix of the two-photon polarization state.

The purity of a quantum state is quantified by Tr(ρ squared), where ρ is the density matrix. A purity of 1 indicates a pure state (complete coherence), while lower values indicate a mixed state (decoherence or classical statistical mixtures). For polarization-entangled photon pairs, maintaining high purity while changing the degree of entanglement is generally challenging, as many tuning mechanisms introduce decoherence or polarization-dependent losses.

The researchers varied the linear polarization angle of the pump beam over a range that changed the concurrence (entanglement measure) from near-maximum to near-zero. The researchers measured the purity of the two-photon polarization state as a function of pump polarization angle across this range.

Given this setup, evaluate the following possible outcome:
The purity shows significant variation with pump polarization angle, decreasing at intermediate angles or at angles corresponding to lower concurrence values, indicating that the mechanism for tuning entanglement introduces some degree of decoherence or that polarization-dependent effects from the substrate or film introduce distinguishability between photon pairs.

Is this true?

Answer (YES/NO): NO